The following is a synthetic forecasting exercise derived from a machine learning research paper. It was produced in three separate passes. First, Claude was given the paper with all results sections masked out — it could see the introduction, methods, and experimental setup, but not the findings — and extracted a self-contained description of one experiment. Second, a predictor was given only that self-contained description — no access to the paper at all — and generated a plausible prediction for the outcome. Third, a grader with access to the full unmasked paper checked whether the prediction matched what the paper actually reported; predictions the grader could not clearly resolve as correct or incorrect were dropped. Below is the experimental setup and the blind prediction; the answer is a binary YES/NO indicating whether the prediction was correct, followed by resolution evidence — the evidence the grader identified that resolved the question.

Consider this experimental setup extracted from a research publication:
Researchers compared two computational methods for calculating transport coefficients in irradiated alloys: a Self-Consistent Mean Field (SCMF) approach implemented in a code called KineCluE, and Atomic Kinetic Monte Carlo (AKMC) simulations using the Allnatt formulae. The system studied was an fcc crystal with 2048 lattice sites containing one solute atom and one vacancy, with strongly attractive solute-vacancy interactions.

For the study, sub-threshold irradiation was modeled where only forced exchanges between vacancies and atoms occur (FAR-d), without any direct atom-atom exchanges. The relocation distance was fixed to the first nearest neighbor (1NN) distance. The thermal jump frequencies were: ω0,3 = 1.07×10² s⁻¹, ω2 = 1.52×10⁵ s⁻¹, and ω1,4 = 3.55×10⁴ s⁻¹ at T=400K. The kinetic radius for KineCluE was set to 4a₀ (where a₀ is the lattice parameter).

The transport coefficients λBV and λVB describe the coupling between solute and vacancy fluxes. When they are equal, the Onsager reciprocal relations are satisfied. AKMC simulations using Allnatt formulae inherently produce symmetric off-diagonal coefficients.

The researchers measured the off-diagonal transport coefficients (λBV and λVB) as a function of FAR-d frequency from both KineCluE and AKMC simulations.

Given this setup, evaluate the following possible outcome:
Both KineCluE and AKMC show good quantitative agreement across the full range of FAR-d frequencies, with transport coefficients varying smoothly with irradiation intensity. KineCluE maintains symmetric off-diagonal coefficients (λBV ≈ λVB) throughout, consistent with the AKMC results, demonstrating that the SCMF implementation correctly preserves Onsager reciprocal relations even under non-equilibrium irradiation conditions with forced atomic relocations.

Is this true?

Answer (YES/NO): YES